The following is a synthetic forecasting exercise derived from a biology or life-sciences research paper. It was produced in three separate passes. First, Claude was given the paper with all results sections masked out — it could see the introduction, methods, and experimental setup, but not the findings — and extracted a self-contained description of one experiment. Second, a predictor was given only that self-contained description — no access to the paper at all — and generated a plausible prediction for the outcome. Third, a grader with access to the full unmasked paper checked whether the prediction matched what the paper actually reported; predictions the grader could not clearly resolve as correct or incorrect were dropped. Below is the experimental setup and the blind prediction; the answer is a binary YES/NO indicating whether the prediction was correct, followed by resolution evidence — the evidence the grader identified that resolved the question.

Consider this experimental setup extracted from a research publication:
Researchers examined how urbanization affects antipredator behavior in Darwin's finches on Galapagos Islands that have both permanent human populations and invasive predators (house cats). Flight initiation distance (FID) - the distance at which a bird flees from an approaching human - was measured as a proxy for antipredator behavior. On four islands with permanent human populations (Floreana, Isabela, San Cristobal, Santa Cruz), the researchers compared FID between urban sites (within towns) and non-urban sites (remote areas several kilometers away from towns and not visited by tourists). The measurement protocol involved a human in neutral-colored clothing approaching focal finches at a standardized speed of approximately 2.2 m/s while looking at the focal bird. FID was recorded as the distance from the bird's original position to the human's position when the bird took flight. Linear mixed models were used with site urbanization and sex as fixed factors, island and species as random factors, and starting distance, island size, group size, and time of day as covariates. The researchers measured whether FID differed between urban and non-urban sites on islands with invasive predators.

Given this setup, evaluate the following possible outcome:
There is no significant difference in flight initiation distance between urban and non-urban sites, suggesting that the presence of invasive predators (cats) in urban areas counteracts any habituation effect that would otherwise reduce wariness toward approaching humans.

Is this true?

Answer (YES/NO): NO